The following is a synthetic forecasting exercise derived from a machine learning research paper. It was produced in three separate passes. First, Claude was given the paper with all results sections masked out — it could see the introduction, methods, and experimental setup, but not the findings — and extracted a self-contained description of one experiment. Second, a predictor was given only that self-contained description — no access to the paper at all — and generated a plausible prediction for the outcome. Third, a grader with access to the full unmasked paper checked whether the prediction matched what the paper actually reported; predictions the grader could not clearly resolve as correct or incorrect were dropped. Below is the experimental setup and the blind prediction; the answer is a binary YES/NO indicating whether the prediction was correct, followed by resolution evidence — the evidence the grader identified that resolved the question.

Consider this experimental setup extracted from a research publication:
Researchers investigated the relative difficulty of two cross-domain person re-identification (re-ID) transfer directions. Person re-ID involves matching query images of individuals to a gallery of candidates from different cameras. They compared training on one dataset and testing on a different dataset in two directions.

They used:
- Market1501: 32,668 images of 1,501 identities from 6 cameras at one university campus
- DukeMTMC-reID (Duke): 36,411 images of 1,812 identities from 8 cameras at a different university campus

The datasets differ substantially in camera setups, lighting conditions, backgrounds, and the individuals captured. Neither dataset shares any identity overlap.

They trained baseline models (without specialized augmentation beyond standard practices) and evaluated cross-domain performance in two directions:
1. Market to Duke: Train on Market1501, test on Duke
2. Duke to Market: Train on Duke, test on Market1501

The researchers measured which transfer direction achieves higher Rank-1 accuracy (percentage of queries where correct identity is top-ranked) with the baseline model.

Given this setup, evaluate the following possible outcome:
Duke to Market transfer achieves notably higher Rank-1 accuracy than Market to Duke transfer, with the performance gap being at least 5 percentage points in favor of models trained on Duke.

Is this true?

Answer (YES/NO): YES